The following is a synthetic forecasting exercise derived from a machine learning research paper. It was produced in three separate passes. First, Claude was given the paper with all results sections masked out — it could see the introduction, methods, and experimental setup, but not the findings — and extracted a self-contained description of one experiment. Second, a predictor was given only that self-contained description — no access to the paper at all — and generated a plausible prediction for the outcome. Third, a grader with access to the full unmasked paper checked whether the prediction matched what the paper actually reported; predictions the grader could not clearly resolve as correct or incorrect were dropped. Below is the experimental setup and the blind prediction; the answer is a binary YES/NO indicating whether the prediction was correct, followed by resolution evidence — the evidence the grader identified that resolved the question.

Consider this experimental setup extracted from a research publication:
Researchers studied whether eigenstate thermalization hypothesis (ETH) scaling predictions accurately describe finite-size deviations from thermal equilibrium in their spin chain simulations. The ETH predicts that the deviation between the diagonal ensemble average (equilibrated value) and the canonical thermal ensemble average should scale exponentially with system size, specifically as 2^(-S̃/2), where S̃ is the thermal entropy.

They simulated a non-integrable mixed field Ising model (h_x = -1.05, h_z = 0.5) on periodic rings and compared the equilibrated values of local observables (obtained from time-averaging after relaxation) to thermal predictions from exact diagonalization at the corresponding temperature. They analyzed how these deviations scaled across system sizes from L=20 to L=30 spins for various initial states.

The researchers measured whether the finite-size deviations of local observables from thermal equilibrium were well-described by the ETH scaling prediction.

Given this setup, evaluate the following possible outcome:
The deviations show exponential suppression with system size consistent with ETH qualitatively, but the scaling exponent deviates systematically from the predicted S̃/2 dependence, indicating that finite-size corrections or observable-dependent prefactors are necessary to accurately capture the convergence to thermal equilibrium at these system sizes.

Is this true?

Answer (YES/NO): NO